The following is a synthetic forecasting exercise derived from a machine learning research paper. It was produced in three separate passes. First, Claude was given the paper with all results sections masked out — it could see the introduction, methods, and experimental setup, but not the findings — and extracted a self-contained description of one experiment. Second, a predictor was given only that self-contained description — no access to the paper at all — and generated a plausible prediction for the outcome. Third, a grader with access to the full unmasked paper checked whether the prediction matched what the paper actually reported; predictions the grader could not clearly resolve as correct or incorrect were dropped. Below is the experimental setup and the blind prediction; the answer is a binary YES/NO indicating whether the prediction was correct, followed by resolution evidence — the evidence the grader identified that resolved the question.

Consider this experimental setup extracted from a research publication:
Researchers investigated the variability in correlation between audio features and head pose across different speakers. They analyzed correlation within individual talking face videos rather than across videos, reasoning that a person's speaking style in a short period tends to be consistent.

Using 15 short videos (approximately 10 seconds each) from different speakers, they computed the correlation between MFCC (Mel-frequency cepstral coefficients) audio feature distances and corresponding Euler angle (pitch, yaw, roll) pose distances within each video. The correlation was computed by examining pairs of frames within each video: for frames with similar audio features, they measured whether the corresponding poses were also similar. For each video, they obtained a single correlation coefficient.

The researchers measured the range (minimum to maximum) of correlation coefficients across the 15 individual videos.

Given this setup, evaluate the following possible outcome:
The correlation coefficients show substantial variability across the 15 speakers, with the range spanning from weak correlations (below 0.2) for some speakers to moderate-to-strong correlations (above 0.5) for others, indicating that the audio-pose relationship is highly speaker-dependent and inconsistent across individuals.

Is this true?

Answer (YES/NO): NO